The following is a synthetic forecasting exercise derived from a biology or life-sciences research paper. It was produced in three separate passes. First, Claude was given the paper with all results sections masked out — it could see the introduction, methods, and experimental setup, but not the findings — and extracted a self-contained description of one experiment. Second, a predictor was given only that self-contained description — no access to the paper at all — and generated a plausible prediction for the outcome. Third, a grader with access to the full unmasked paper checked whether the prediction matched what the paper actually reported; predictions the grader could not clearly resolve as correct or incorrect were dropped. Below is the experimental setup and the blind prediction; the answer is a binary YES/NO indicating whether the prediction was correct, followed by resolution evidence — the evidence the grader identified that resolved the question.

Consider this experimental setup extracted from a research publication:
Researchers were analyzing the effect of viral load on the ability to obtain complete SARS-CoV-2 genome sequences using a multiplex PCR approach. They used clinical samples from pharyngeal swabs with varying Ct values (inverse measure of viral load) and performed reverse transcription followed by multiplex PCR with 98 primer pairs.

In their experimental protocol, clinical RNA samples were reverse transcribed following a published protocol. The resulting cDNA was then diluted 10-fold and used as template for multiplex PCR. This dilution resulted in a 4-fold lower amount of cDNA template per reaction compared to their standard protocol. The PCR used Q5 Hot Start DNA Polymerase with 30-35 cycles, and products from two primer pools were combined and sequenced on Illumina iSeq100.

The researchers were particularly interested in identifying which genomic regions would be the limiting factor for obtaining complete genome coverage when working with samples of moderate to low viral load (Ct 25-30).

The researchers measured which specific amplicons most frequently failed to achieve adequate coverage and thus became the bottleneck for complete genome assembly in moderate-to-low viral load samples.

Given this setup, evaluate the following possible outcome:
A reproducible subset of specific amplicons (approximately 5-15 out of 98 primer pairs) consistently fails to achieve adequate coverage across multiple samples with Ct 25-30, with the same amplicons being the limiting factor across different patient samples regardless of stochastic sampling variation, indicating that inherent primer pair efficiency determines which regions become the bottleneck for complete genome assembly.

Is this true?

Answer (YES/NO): YES